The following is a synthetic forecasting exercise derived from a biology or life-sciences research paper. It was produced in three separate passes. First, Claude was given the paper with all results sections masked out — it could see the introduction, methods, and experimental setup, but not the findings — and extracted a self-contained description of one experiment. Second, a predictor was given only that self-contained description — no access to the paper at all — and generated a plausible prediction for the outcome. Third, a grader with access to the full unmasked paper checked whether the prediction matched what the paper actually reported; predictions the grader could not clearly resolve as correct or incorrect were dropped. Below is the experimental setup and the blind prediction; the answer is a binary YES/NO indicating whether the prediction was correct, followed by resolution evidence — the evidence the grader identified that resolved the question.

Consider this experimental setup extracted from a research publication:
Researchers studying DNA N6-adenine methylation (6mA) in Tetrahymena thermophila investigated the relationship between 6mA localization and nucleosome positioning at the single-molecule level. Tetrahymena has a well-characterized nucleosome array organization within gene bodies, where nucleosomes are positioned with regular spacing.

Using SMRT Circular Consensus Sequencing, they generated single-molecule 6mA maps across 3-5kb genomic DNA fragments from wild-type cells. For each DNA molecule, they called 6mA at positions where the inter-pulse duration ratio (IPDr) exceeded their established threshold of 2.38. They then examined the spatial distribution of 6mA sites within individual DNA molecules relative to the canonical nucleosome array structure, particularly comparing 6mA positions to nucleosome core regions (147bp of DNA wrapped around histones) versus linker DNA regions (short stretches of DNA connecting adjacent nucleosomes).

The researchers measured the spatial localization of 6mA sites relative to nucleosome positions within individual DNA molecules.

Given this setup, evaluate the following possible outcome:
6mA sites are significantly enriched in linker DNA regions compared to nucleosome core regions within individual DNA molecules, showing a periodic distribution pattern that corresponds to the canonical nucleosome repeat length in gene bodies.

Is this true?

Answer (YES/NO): YES